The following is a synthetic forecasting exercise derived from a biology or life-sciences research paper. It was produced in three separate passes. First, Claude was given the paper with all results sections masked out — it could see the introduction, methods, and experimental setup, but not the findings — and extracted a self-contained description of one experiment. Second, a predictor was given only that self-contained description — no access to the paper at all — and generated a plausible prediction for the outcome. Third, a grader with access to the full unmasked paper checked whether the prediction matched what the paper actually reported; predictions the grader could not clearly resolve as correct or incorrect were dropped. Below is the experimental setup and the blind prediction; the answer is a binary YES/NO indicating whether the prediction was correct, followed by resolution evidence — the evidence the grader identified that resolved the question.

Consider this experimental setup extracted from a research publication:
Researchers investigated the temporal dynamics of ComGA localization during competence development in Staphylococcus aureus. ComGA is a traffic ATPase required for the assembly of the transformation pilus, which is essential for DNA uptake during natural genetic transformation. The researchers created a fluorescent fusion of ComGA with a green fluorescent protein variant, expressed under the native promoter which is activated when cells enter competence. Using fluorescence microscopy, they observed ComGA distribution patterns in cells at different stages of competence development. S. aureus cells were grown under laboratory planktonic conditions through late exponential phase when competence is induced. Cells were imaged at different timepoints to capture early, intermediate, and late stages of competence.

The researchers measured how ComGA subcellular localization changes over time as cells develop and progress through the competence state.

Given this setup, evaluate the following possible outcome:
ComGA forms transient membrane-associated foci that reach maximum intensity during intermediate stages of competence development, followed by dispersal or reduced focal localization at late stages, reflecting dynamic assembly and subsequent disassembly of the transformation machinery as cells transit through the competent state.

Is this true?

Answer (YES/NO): NO